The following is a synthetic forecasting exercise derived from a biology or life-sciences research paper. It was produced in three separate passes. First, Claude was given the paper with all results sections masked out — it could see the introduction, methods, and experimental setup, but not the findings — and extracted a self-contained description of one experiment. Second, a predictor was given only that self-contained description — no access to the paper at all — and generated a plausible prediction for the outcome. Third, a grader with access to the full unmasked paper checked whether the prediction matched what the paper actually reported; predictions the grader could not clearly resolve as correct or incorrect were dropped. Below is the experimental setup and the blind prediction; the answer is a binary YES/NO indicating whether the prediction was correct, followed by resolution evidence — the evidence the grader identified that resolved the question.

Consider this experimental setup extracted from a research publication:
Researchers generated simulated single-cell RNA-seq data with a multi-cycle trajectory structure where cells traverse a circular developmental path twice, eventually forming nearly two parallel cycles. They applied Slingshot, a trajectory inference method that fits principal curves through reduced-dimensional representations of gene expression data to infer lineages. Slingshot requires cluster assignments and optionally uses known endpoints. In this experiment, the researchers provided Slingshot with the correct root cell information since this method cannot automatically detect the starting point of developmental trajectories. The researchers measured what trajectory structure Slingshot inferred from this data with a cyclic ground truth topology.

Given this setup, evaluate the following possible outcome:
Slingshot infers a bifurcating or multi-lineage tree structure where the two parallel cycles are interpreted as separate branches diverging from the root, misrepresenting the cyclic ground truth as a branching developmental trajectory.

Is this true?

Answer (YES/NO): YES